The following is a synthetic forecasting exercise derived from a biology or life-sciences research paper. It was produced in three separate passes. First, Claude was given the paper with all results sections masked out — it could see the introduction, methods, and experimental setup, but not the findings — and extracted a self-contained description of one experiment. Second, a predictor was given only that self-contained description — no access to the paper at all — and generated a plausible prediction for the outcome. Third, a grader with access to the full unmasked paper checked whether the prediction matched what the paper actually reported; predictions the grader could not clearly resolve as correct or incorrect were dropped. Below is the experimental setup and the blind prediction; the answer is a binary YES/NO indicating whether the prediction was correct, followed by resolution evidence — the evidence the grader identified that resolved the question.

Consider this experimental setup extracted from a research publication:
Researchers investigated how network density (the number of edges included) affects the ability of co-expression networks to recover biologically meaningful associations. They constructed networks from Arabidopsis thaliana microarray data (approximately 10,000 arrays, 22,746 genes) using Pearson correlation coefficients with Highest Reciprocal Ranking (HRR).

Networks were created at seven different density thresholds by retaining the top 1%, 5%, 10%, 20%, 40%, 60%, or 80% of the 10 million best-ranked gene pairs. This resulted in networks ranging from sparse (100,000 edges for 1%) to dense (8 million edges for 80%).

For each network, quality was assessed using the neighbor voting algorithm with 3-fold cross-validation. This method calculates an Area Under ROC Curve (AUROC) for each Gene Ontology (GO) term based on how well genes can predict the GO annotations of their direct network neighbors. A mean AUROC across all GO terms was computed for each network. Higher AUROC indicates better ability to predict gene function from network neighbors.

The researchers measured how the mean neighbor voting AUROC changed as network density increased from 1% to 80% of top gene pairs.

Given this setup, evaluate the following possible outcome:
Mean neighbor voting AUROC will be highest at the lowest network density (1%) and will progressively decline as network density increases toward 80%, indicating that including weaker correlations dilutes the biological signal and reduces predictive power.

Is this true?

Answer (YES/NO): NO